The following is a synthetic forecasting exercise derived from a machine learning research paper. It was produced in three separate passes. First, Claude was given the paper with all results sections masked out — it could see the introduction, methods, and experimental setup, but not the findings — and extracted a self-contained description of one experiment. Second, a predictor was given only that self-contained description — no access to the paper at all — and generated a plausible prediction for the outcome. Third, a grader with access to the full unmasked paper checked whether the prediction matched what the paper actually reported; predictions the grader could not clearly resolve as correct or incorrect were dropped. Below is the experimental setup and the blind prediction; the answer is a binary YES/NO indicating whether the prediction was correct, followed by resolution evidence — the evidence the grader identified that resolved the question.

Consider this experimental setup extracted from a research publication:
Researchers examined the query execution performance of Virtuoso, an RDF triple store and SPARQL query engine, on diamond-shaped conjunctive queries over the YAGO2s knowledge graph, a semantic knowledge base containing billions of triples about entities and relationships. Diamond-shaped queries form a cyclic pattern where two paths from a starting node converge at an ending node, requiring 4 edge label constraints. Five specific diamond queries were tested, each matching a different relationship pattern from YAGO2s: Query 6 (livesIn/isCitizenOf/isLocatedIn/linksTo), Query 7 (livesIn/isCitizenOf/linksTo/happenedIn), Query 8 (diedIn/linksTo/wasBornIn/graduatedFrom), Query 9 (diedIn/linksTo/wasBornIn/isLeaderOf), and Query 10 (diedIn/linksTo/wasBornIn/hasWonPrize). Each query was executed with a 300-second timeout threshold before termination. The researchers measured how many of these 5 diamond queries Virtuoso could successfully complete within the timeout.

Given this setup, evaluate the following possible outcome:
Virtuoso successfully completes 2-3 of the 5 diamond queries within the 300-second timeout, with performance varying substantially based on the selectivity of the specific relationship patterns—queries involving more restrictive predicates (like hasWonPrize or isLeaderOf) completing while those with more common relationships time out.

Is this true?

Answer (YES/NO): NO